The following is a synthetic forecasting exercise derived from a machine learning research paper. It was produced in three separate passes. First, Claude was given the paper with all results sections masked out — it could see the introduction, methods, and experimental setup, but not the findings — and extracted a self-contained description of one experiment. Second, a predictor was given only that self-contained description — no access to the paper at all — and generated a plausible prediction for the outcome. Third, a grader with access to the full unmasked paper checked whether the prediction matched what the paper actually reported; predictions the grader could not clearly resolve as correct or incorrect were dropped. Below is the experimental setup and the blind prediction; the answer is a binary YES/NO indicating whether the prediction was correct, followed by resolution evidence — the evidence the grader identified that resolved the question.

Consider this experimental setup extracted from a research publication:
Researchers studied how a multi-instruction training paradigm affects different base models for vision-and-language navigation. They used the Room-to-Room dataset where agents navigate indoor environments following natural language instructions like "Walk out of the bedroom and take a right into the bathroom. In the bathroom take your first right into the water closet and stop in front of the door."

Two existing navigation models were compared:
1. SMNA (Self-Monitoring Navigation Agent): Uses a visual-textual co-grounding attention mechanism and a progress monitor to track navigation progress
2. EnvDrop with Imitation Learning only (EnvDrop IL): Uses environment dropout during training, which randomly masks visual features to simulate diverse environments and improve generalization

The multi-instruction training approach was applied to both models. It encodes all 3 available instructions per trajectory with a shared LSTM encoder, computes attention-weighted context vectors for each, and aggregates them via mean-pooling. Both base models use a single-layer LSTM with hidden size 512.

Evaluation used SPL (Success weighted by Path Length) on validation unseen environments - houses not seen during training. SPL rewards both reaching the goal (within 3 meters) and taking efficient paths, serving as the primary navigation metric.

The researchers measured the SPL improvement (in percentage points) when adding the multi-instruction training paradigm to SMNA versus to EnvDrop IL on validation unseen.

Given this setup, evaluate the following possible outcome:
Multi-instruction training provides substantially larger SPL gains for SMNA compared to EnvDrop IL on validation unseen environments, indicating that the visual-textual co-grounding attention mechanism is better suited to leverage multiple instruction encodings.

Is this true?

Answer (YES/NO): NO